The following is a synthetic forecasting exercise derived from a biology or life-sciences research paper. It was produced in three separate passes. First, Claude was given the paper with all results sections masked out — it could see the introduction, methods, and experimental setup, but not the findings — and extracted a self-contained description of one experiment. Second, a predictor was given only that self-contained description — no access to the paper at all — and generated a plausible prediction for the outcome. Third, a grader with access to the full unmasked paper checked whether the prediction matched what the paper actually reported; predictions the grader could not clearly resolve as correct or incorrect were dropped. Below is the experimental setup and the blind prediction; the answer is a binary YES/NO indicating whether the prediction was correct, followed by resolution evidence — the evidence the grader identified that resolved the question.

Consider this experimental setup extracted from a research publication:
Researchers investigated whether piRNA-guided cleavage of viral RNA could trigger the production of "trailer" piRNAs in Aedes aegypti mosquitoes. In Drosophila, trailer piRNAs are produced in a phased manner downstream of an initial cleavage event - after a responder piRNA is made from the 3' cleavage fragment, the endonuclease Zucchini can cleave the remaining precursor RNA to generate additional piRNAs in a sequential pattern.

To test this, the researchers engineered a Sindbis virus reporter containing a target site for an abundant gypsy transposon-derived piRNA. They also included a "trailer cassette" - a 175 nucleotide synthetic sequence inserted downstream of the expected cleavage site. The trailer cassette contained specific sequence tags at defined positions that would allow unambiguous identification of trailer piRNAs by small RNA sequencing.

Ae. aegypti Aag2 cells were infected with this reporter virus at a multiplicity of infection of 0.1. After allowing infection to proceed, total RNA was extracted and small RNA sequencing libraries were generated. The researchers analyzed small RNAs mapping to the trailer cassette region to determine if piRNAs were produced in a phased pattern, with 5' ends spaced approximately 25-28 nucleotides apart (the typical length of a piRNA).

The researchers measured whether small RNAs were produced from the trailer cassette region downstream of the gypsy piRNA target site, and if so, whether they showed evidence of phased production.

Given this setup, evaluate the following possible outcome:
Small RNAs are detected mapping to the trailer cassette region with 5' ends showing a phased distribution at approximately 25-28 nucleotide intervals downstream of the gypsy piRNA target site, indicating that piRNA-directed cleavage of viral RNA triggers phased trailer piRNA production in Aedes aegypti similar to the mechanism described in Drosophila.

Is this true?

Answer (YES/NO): NO